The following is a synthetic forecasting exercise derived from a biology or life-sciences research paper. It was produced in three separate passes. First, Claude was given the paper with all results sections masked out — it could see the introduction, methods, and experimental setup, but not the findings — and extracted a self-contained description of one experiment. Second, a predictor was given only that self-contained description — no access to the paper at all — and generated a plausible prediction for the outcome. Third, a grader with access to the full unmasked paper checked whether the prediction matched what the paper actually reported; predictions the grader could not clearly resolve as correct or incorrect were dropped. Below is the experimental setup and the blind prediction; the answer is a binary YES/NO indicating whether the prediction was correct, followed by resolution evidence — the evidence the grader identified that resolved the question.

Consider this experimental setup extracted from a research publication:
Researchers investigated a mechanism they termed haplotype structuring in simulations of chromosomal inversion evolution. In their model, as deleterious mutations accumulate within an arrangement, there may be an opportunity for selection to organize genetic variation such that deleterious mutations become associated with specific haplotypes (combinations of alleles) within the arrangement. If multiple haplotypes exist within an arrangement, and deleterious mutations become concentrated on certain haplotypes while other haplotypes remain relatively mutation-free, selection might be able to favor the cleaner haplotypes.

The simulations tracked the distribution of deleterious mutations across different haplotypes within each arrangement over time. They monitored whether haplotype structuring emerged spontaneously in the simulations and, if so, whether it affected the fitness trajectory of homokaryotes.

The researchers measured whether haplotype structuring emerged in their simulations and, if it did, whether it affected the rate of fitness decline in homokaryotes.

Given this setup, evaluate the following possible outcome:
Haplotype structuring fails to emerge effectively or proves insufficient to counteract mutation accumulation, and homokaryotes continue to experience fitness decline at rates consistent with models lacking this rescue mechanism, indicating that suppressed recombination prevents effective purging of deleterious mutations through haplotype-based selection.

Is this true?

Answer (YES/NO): NO